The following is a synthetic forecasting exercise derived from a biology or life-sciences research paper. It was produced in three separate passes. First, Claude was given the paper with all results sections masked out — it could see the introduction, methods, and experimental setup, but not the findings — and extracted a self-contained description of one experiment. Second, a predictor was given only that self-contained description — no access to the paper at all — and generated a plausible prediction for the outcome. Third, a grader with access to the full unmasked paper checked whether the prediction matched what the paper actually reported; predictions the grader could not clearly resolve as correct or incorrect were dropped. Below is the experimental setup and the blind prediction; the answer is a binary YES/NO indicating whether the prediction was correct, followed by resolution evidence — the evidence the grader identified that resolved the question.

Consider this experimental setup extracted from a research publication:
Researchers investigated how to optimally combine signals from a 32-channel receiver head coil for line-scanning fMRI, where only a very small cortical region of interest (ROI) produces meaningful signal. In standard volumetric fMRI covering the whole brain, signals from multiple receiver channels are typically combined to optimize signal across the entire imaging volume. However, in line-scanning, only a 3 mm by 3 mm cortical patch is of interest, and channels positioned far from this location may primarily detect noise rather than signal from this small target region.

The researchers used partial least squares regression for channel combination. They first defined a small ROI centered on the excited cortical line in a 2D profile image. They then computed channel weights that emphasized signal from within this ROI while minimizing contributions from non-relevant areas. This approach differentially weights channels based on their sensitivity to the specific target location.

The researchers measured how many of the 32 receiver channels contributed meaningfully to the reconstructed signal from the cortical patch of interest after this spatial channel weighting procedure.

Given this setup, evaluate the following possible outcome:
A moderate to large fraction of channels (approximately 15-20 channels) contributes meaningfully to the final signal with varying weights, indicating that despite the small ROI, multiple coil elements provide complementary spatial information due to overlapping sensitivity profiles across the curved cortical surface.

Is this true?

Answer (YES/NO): NO